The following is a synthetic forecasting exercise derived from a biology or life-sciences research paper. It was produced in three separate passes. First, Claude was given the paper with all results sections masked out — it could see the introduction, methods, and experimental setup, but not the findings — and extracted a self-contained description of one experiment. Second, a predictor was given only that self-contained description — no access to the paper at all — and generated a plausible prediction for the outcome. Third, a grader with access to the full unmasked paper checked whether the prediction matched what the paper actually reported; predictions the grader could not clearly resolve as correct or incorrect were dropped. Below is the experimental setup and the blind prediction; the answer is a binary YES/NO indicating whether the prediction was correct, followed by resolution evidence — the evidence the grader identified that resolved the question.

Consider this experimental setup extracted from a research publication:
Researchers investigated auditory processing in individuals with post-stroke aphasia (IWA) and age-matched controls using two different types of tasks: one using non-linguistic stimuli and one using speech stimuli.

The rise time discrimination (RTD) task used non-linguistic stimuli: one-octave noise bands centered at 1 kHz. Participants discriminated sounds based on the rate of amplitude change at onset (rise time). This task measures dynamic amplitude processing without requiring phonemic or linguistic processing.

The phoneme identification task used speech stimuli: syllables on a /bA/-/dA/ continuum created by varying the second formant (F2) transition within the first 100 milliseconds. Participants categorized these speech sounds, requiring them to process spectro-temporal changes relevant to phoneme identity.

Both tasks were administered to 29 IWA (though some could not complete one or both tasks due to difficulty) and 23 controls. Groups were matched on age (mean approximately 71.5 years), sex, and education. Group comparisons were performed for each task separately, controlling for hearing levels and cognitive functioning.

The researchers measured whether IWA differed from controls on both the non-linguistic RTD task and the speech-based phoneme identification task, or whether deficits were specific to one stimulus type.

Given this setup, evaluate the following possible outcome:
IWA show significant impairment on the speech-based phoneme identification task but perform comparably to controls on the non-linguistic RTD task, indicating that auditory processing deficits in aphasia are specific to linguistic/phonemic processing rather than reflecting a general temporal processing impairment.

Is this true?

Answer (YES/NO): NO